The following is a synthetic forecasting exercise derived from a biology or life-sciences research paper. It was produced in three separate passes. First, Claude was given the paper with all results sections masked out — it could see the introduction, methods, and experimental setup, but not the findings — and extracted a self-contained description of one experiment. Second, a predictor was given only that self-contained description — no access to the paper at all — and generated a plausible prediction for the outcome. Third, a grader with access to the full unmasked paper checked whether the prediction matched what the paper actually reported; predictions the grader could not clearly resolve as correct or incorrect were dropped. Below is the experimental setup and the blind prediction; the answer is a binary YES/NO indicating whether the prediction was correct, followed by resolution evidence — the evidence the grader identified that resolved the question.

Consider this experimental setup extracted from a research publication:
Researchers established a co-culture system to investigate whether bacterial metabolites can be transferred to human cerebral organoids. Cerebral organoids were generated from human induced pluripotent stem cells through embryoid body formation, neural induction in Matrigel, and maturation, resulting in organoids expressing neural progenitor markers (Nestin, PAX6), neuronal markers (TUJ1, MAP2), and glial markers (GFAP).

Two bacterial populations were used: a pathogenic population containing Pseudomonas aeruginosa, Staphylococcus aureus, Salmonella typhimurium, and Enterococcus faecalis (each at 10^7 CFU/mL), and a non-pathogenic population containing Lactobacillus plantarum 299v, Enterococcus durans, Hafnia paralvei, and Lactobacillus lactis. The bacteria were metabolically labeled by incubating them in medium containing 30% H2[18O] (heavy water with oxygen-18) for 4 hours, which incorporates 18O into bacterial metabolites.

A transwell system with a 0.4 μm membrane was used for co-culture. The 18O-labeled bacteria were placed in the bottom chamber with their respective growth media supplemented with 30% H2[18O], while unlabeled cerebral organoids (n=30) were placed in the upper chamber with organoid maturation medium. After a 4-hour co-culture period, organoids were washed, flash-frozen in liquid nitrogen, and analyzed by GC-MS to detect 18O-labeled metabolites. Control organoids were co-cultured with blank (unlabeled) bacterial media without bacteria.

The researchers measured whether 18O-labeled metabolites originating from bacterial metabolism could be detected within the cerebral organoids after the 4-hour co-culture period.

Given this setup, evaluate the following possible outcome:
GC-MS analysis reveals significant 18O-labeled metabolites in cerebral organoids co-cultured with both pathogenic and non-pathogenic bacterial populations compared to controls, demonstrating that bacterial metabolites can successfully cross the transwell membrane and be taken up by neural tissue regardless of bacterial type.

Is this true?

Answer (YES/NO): YES